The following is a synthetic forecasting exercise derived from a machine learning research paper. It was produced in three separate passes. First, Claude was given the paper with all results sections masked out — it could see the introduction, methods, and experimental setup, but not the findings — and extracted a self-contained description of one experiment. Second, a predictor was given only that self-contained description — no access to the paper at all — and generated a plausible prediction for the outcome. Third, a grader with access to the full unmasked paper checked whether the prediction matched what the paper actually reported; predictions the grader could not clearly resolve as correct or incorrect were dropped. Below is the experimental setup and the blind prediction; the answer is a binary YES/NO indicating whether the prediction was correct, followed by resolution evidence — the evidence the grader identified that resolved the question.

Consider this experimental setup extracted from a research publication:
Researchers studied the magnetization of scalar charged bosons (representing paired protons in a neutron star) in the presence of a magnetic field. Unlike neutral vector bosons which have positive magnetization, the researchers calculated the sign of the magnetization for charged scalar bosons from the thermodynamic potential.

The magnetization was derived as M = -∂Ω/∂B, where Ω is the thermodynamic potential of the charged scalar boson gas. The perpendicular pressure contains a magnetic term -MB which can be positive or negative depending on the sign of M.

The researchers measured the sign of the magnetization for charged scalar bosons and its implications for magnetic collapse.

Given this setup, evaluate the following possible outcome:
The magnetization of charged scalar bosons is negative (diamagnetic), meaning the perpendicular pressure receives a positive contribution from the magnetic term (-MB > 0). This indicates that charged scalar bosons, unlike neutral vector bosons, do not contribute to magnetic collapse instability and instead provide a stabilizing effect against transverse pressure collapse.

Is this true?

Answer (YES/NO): YES